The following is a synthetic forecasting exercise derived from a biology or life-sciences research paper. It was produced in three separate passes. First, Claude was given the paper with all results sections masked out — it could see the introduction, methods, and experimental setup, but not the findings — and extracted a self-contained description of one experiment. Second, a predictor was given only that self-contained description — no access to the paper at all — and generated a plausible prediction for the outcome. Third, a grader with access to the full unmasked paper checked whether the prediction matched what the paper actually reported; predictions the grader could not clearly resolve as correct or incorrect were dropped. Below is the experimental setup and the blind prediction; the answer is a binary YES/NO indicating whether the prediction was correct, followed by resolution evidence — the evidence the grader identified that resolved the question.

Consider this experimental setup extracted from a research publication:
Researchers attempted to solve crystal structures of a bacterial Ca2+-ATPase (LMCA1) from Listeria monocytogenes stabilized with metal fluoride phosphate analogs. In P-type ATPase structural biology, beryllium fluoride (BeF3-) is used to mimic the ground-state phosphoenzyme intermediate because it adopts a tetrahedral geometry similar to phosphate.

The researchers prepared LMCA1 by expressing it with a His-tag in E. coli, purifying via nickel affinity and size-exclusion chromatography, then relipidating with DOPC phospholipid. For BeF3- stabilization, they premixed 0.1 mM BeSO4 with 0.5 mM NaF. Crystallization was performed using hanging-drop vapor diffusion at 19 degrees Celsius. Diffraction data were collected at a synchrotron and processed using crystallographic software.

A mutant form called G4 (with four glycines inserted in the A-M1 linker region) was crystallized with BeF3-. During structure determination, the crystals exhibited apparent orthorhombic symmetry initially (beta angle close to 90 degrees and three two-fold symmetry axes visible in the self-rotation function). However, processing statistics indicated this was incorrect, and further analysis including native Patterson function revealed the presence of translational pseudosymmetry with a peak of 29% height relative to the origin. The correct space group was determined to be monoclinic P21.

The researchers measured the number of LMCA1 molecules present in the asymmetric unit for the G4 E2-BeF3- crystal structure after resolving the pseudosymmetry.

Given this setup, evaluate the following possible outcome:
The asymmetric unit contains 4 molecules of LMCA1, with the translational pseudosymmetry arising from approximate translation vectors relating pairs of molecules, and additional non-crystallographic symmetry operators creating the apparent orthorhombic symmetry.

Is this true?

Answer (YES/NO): NO